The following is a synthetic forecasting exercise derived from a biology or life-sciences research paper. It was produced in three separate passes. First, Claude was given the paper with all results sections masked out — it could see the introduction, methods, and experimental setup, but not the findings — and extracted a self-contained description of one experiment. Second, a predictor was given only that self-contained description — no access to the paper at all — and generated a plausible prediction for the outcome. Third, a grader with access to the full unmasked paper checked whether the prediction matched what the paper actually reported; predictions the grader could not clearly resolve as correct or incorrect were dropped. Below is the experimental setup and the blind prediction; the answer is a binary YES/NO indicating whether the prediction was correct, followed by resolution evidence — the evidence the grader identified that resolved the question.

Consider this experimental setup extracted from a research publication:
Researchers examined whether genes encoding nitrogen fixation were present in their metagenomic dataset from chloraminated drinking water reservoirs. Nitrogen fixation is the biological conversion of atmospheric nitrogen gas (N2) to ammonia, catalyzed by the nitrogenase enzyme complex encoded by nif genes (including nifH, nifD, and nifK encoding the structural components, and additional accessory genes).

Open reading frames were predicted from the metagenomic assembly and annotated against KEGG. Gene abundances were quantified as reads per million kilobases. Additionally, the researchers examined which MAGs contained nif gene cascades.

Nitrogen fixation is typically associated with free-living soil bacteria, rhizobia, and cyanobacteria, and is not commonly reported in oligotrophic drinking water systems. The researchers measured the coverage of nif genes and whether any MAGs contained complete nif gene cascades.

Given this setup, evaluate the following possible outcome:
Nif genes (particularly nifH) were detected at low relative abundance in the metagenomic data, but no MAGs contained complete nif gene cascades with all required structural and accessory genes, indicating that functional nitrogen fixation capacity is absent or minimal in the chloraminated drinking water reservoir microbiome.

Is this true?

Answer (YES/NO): NO